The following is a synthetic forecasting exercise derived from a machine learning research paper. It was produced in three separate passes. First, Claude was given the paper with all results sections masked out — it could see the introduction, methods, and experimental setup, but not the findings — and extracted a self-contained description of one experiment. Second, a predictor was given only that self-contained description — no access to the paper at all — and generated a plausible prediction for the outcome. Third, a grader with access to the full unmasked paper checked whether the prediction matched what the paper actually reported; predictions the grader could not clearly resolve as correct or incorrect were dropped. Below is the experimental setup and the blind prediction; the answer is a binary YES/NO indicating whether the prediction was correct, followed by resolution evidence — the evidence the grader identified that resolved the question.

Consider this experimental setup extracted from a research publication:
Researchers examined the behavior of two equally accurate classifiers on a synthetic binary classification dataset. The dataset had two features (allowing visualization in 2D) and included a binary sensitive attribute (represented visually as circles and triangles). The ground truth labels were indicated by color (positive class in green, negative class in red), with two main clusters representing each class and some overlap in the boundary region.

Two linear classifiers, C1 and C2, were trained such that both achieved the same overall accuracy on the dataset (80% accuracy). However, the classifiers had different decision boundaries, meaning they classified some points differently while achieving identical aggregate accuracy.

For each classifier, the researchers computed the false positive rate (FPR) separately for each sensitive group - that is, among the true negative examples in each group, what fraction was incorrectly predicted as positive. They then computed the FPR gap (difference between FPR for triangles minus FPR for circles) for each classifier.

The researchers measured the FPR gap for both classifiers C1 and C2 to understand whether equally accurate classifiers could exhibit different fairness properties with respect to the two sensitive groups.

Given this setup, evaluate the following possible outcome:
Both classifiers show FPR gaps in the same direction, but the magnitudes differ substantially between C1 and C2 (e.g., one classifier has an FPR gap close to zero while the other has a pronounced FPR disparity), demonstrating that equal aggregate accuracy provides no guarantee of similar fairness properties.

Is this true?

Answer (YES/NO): NO